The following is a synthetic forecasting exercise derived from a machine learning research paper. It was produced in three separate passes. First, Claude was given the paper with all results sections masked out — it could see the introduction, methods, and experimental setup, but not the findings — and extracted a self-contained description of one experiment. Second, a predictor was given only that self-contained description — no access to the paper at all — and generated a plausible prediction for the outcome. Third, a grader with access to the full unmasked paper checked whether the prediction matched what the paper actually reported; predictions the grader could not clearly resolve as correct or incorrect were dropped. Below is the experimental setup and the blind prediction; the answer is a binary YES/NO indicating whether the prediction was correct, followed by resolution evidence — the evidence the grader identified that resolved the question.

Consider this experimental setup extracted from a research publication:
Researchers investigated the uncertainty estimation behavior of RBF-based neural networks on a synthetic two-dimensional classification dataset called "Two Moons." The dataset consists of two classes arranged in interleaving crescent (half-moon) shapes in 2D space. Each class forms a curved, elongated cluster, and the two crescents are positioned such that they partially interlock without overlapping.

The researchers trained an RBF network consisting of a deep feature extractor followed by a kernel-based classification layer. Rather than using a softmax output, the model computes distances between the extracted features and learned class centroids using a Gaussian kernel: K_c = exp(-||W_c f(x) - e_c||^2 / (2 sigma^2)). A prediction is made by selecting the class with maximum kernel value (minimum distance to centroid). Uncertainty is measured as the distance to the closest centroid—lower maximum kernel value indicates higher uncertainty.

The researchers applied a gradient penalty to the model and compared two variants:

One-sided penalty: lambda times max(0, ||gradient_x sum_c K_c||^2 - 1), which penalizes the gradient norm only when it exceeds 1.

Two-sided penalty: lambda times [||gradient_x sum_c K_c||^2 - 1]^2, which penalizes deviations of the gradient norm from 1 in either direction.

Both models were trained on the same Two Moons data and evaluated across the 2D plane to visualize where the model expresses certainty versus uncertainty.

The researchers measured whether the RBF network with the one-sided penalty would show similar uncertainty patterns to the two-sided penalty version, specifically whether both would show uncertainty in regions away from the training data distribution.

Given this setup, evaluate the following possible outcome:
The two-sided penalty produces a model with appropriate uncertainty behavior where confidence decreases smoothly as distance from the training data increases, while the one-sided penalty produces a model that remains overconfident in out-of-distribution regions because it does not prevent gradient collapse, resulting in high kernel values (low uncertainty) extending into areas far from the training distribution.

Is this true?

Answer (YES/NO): YES